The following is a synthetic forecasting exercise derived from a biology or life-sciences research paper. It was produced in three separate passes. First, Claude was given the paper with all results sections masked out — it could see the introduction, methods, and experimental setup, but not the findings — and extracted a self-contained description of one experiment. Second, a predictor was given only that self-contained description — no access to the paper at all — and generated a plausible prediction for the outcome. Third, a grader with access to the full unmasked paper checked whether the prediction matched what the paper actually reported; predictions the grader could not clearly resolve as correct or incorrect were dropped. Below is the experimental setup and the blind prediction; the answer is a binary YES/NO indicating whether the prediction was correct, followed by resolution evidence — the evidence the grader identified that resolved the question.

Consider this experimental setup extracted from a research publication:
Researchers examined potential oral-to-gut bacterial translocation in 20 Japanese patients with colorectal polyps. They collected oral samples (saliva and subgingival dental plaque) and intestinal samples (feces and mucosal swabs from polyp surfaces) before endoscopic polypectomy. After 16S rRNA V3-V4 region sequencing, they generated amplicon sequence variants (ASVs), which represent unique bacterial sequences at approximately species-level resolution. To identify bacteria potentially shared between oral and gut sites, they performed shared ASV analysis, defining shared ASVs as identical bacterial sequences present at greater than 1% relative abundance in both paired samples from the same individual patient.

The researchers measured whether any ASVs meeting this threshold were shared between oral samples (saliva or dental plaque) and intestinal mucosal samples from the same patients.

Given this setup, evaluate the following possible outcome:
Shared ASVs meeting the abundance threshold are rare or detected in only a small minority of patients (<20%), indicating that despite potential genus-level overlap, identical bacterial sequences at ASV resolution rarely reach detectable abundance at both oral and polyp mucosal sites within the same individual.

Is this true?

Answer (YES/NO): NO